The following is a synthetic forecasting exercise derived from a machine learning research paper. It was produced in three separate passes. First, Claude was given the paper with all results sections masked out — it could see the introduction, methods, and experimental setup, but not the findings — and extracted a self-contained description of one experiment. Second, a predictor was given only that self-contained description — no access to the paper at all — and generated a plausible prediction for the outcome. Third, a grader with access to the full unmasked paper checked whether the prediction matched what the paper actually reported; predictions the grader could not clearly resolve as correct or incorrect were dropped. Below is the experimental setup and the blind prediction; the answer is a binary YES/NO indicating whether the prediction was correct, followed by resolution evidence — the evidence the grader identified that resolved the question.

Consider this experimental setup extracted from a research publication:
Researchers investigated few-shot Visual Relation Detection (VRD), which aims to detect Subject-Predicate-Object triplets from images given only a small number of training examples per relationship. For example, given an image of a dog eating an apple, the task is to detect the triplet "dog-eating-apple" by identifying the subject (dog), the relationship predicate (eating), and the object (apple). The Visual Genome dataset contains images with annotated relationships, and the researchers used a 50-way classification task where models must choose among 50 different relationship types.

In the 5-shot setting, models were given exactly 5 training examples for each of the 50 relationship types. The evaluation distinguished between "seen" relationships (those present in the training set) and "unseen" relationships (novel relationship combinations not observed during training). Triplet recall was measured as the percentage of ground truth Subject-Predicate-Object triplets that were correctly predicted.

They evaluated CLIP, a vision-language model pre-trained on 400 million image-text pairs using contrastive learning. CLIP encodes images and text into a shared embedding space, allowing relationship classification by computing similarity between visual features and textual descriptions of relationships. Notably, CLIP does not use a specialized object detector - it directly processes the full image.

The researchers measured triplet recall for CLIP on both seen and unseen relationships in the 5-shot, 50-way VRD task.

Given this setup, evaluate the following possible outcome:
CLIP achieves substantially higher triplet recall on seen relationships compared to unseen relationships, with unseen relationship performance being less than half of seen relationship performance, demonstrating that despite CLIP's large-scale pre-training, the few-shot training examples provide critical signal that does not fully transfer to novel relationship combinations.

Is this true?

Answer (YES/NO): YES